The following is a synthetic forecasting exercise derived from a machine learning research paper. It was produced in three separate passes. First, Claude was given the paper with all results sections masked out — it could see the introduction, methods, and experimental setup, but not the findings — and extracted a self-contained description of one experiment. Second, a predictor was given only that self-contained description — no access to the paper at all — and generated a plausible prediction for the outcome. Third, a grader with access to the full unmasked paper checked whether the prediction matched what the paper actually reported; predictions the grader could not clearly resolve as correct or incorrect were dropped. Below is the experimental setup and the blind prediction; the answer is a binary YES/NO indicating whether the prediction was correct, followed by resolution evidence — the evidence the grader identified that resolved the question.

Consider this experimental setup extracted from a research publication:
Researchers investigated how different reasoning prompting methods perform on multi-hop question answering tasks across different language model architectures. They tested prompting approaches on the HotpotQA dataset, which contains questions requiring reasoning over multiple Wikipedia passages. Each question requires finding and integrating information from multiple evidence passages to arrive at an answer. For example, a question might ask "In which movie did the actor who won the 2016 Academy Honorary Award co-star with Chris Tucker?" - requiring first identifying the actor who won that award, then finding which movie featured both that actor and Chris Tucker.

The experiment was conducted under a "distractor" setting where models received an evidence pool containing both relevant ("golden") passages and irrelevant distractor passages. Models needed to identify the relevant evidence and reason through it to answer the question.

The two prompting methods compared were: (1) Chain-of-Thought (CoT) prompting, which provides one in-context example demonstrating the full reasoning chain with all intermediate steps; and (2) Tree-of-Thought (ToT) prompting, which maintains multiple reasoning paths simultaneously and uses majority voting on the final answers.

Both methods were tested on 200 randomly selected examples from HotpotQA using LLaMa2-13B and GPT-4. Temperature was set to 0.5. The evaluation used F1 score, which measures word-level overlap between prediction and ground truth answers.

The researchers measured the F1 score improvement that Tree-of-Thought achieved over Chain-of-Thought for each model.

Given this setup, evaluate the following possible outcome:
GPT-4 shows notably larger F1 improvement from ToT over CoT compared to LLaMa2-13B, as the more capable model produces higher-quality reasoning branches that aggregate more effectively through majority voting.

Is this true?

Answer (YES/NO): YES